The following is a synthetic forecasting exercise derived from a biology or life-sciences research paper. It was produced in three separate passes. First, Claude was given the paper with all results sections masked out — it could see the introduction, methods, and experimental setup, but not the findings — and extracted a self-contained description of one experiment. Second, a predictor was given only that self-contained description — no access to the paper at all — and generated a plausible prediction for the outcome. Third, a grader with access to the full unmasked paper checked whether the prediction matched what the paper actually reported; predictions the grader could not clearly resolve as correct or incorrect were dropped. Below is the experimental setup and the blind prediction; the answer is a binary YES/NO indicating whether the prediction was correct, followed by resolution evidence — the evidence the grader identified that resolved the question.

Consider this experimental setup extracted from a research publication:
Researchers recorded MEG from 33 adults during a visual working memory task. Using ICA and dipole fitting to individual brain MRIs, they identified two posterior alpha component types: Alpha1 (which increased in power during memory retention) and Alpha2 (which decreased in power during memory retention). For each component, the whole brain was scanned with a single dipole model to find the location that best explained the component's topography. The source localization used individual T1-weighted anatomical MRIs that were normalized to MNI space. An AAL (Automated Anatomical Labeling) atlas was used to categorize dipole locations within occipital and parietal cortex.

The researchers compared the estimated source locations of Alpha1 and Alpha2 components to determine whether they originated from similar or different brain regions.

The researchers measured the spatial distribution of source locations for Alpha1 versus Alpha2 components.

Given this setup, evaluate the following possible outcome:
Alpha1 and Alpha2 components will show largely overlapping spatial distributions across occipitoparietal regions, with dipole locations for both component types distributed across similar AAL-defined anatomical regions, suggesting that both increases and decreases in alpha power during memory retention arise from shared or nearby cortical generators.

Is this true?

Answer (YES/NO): NO